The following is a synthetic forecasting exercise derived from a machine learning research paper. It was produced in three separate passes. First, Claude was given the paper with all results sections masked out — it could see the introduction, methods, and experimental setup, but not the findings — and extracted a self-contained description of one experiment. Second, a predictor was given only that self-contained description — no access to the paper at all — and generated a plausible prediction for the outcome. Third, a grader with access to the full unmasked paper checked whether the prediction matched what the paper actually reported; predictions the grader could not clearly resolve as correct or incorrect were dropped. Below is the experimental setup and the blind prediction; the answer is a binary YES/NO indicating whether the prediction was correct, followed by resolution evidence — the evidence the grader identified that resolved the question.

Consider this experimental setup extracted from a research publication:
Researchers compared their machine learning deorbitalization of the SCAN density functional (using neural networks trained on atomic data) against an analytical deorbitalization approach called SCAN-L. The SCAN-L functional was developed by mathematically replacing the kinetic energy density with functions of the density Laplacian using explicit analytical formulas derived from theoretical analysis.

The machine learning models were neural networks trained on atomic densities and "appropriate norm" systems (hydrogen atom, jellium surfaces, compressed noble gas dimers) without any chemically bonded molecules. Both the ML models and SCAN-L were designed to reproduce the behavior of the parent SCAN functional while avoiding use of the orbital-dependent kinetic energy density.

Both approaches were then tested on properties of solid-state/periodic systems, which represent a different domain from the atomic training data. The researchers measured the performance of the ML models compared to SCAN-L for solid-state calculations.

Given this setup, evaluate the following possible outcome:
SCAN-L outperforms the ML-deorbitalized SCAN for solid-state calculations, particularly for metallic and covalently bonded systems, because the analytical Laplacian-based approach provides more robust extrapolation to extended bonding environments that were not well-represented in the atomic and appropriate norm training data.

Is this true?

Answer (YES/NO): YES